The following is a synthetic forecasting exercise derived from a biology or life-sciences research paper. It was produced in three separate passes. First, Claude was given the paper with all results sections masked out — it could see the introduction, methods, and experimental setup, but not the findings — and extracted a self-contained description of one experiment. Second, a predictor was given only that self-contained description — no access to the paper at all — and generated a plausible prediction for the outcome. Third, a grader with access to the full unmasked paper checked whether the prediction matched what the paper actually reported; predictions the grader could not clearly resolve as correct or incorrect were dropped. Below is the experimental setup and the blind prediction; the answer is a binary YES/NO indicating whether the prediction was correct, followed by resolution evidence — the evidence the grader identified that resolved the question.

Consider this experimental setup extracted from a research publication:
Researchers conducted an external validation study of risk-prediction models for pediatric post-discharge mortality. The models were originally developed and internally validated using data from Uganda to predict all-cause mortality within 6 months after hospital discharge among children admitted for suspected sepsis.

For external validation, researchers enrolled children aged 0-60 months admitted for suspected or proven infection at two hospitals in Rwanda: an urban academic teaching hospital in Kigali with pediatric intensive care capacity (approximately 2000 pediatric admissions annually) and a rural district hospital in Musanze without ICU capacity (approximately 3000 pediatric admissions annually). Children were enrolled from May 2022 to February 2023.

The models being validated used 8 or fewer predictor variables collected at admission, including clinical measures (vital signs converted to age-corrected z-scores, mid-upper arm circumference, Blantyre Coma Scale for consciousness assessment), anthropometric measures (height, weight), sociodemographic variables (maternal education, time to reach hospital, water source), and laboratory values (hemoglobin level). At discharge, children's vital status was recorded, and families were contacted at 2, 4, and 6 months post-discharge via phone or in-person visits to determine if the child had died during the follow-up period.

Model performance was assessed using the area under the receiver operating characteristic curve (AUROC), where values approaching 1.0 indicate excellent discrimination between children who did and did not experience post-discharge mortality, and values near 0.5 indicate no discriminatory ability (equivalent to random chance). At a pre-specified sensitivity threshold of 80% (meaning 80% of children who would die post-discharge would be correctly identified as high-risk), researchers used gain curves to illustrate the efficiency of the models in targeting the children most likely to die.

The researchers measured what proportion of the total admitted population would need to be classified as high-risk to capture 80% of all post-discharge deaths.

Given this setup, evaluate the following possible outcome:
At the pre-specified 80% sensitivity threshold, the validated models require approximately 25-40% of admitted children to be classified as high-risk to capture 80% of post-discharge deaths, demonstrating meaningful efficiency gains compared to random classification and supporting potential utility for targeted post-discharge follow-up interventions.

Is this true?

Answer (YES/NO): NO